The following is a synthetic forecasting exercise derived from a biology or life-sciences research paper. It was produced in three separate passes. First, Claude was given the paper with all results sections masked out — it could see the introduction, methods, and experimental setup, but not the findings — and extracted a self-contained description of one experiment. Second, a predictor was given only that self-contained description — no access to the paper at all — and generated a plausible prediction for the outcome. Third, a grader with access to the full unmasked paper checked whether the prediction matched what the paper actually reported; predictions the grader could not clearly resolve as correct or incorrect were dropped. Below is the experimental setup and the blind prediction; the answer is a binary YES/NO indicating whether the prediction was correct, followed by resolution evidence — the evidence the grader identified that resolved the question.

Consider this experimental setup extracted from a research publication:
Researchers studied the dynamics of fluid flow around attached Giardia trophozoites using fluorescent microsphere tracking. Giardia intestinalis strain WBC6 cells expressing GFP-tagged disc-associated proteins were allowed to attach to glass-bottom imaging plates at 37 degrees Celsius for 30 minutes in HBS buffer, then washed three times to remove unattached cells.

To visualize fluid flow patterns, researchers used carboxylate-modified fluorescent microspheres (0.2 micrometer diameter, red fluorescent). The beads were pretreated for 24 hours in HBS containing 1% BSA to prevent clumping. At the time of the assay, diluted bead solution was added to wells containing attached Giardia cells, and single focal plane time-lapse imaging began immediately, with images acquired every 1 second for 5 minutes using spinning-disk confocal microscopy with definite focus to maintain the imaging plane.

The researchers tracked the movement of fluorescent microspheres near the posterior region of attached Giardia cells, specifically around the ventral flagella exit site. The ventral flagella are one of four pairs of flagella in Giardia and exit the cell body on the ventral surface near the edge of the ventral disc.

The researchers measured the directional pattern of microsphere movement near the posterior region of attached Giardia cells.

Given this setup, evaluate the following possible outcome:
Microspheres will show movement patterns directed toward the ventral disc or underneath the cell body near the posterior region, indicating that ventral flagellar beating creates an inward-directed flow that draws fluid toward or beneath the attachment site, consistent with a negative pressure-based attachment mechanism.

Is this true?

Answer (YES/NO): NO